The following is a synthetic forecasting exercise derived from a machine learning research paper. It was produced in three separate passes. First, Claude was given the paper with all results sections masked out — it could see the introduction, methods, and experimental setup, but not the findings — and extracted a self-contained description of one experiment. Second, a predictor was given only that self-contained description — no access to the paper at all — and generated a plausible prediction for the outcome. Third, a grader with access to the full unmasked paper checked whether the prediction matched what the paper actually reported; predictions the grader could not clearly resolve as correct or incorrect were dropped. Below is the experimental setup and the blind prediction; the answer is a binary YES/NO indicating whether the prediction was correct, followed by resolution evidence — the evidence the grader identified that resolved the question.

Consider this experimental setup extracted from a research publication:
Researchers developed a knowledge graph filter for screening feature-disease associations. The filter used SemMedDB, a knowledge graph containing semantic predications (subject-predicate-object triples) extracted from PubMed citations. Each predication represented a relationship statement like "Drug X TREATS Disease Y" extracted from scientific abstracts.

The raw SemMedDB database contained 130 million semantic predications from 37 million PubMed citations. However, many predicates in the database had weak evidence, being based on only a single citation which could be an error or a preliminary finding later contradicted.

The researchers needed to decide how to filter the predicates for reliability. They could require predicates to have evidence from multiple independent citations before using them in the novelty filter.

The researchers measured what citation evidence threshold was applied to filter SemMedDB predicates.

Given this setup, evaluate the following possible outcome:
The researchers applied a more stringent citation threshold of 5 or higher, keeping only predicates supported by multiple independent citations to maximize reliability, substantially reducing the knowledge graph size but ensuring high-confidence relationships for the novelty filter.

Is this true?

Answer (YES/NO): NO